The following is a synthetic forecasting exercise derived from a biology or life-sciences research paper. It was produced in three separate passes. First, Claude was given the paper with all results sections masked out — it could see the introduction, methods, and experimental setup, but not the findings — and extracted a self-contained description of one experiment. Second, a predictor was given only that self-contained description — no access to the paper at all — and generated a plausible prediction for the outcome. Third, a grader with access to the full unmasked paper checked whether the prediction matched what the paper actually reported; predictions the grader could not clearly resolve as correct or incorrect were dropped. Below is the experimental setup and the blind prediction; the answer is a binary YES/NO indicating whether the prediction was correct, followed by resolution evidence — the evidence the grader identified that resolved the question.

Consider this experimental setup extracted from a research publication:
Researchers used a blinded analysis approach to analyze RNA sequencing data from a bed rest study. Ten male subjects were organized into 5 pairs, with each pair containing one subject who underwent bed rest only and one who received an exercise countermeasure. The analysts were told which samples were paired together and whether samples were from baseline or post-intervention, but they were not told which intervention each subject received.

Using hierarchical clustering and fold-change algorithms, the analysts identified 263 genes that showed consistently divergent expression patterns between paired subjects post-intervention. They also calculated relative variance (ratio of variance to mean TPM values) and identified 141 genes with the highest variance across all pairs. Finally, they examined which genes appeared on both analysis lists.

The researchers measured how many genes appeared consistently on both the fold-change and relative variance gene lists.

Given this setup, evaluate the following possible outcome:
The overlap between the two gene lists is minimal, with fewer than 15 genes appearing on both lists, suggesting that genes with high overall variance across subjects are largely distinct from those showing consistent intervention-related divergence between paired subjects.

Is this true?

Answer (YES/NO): NO